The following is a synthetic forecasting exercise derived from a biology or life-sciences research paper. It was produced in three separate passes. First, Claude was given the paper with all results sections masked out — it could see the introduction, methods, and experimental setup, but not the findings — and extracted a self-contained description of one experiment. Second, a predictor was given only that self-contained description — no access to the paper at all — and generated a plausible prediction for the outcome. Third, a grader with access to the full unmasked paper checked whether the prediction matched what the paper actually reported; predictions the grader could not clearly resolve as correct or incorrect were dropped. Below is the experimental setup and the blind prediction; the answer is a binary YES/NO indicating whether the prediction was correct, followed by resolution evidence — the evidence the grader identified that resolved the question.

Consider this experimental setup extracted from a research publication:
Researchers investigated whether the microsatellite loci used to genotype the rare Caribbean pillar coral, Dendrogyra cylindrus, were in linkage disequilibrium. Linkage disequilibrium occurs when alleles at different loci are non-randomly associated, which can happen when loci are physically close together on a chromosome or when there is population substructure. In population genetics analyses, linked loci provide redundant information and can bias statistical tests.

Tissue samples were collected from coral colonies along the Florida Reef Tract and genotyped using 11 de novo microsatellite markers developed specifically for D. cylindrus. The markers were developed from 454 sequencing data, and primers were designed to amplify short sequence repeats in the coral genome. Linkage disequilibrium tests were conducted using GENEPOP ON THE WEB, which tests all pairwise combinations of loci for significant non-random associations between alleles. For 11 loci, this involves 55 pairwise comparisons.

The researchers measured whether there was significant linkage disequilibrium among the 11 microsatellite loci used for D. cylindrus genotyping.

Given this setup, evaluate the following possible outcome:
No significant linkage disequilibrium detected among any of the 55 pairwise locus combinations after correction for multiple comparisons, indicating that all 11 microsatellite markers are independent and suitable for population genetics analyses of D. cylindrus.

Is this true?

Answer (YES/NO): NO